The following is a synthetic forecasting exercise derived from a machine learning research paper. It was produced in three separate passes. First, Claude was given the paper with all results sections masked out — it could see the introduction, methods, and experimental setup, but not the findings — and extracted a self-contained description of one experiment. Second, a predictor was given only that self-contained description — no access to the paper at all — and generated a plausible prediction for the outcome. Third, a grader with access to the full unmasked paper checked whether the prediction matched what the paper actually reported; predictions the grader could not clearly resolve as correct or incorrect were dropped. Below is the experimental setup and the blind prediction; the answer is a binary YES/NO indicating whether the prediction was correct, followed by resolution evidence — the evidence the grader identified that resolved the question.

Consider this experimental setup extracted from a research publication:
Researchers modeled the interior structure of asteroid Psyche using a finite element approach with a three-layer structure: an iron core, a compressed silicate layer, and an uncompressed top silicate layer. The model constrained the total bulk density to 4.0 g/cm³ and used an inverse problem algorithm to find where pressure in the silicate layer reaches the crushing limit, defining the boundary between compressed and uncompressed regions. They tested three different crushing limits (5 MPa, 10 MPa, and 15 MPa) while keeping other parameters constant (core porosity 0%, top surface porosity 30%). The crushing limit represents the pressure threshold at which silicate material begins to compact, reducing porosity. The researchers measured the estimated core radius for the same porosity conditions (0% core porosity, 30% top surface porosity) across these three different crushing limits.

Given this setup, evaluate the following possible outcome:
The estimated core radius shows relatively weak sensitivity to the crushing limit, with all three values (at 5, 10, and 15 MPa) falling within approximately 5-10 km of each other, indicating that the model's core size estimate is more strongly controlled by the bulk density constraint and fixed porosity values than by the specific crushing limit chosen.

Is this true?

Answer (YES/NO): NO